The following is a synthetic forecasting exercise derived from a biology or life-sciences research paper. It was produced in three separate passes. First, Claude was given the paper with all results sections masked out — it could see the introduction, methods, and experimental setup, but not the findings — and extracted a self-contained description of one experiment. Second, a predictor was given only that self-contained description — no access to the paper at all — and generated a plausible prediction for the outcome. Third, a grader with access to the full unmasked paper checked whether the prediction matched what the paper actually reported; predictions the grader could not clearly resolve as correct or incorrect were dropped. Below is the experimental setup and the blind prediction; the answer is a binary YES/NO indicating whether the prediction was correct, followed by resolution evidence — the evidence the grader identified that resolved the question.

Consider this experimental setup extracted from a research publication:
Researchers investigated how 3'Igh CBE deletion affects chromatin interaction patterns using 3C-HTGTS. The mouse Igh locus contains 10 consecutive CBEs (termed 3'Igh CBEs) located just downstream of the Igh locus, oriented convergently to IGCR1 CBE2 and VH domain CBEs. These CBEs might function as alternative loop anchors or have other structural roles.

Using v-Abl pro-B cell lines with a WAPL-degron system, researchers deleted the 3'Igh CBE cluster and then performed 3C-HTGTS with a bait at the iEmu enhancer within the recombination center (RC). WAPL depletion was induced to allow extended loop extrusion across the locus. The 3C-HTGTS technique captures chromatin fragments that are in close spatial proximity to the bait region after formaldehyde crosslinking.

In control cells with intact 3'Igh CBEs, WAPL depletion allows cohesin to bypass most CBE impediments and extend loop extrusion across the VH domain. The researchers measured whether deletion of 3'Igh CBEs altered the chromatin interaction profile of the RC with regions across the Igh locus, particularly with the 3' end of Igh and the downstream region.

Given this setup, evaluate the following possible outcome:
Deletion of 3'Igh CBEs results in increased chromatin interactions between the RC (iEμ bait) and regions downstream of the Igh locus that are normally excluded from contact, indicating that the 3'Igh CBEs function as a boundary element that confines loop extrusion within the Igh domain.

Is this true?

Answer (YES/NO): YES